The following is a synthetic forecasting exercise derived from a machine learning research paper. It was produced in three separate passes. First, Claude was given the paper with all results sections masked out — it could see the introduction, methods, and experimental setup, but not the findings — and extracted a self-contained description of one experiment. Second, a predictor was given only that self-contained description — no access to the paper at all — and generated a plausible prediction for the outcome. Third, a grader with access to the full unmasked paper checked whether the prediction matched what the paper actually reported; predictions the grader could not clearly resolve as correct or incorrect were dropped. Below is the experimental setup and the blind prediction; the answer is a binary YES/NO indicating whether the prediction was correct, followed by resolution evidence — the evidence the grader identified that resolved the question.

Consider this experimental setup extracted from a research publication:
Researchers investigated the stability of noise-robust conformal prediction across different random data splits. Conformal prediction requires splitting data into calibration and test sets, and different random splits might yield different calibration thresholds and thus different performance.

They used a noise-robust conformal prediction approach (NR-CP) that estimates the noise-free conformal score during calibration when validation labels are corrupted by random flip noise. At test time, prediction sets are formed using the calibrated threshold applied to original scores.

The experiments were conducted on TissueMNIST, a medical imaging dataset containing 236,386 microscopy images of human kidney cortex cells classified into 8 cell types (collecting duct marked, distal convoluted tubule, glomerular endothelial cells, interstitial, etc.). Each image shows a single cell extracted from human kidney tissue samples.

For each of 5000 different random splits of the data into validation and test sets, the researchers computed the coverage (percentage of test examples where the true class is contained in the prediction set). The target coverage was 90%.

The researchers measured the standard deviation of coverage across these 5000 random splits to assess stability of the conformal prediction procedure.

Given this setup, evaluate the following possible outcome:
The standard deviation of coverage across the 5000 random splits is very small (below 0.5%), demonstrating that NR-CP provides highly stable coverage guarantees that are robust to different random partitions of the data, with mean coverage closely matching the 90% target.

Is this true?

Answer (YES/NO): YES